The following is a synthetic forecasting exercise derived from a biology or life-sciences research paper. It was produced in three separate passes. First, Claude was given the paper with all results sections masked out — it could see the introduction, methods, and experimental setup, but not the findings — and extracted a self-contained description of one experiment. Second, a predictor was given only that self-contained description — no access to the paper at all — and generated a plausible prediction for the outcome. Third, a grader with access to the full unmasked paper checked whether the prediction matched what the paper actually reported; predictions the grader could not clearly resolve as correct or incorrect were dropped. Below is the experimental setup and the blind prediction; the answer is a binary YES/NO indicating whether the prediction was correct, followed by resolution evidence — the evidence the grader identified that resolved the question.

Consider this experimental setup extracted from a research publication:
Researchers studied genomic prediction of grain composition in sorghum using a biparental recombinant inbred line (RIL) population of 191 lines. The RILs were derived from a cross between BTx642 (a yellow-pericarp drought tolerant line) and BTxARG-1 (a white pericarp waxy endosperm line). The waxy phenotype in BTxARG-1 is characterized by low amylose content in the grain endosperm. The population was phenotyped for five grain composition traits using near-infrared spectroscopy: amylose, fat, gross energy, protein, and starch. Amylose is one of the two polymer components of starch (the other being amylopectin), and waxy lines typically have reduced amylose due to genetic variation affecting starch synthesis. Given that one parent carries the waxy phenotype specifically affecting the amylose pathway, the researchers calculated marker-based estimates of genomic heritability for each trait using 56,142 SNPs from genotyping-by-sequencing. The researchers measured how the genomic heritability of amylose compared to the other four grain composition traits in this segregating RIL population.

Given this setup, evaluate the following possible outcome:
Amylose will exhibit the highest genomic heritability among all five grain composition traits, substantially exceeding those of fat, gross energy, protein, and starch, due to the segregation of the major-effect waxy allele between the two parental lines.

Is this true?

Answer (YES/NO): NO